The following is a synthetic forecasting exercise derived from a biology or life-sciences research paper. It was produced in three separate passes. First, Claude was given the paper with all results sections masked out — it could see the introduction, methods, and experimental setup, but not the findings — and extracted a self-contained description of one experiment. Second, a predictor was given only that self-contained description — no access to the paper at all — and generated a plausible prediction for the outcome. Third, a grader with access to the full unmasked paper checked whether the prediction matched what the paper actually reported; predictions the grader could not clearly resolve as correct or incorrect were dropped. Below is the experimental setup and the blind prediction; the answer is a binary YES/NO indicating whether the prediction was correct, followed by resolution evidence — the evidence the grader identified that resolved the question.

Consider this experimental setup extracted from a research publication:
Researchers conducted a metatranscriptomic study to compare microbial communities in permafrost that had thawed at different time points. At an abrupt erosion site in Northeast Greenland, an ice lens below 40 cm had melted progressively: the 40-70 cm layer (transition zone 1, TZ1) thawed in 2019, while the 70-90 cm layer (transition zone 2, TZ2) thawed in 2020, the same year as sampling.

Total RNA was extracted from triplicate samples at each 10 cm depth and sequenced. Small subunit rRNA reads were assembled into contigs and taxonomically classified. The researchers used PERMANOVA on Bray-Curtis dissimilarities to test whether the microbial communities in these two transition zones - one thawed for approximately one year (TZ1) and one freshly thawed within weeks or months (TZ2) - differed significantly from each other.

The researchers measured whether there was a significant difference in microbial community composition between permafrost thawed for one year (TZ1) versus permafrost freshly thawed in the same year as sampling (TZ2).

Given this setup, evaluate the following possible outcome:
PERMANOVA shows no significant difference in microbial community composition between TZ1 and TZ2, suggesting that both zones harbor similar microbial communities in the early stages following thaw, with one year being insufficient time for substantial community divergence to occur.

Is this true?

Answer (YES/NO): YES